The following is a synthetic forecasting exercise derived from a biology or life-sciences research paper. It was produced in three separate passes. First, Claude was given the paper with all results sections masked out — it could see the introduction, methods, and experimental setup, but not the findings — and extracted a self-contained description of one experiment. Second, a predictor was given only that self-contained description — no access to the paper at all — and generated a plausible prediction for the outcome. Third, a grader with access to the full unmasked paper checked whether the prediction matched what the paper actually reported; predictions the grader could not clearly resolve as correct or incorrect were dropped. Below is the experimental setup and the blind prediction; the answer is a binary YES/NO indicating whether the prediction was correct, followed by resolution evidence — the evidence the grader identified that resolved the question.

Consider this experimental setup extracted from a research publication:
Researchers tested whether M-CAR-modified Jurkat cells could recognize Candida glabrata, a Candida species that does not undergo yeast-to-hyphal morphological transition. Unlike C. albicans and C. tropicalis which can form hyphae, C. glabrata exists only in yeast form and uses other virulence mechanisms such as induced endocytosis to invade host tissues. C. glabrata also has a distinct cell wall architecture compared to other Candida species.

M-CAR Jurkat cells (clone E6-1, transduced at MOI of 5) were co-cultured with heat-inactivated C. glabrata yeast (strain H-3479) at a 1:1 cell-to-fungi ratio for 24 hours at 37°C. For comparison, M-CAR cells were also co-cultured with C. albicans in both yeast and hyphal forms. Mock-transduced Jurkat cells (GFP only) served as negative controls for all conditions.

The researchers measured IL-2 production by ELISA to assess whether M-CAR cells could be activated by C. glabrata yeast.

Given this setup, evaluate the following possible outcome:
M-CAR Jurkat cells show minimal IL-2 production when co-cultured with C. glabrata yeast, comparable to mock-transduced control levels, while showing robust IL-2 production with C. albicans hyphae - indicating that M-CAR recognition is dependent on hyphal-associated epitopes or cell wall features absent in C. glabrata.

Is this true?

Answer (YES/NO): NO